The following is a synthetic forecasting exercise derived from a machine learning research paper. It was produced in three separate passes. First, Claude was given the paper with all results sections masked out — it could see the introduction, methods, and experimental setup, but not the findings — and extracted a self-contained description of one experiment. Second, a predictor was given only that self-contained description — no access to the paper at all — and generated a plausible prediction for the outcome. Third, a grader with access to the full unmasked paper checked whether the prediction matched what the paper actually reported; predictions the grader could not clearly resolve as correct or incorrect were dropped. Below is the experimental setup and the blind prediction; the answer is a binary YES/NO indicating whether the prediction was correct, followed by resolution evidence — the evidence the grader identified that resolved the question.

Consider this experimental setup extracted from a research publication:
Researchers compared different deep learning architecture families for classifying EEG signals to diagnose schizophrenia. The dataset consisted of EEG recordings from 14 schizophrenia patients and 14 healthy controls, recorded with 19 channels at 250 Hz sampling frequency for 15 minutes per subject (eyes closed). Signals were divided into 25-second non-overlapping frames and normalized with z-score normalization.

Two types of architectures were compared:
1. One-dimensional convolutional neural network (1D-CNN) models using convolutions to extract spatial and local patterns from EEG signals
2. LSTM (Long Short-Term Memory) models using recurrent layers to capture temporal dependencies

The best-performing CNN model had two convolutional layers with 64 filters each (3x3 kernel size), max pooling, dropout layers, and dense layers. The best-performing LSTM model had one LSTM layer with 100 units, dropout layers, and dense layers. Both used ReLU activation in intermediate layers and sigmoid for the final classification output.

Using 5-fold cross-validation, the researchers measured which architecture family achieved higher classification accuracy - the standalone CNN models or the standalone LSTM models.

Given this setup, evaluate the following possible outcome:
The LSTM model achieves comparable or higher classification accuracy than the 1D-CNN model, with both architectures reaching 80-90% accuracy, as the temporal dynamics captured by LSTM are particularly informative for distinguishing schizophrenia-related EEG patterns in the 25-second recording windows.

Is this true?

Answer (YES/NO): NO